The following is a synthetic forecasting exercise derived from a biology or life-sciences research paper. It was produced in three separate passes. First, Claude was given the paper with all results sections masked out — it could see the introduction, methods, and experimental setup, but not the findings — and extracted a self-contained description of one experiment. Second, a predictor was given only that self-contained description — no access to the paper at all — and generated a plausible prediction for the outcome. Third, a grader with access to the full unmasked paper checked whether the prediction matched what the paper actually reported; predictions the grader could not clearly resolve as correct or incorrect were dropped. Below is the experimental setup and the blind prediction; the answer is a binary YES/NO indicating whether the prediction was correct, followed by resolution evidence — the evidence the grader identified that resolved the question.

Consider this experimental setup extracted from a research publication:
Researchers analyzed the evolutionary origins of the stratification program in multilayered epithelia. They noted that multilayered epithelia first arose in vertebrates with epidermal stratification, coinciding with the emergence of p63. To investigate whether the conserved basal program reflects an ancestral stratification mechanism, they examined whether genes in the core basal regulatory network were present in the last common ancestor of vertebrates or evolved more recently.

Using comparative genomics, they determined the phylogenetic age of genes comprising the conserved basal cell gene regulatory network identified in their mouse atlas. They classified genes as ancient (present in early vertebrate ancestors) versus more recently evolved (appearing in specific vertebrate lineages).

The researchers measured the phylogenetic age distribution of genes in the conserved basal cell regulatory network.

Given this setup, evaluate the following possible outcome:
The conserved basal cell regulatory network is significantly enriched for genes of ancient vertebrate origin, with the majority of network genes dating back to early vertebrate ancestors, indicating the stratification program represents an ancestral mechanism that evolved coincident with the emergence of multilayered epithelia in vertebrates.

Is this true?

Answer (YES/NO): NO